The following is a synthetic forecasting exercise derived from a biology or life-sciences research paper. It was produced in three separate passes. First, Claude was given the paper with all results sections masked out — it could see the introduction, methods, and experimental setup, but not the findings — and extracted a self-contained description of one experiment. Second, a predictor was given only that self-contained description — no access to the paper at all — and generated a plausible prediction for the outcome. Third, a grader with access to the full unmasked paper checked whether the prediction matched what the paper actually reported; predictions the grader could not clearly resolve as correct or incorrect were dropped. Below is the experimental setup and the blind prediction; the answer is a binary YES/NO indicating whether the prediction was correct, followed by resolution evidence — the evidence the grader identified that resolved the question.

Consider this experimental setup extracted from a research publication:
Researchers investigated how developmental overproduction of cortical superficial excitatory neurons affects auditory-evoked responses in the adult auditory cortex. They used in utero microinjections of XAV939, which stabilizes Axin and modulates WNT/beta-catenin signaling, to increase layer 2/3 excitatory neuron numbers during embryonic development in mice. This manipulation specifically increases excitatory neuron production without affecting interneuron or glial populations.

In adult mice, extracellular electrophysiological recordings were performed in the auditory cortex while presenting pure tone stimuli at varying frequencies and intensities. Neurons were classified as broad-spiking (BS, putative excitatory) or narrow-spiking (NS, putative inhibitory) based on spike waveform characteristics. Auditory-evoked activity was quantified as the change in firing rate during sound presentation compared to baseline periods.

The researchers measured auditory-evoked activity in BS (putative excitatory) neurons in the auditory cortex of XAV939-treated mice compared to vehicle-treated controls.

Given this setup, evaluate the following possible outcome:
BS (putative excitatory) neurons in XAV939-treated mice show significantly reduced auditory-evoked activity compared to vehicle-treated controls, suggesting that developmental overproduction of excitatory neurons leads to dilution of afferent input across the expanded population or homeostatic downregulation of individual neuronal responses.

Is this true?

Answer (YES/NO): YES